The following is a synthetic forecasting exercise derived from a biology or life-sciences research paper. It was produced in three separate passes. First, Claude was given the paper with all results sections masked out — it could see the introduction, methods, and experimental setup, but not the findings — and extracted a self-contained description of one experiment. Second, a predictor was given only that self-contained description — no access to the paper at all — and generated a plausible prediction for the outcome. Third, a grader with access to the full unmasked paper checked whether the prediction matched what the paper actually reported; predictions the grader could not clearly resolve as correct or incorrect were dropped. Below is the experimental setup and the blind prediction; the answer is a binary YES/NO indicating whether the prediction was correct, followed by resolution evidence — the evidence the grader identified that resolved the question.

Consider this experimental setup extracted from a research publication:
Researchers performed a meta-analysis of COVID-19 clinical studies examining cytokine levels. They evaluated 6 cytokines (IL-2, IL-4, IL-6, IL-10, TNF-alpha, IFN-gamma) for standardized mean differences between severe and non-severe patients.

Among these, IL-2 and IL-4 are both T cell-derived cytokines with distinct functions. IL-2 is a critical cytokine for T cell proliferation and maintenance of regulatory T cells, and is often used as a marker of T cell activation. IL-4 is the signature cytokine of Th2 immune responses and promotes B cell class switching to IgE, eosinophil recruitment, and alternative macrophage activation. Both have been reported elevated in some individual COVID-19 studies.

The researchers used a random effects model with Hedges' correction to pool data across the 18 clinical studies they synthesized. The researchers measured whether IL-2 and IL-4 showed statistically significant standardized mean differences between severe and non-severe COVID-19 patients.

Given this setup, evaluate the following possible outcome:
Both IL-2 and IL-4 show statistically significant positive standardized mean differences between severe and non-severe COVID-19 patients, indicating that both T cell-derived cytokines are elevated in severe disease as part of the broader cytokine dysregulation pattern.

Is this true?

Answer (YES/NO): NO